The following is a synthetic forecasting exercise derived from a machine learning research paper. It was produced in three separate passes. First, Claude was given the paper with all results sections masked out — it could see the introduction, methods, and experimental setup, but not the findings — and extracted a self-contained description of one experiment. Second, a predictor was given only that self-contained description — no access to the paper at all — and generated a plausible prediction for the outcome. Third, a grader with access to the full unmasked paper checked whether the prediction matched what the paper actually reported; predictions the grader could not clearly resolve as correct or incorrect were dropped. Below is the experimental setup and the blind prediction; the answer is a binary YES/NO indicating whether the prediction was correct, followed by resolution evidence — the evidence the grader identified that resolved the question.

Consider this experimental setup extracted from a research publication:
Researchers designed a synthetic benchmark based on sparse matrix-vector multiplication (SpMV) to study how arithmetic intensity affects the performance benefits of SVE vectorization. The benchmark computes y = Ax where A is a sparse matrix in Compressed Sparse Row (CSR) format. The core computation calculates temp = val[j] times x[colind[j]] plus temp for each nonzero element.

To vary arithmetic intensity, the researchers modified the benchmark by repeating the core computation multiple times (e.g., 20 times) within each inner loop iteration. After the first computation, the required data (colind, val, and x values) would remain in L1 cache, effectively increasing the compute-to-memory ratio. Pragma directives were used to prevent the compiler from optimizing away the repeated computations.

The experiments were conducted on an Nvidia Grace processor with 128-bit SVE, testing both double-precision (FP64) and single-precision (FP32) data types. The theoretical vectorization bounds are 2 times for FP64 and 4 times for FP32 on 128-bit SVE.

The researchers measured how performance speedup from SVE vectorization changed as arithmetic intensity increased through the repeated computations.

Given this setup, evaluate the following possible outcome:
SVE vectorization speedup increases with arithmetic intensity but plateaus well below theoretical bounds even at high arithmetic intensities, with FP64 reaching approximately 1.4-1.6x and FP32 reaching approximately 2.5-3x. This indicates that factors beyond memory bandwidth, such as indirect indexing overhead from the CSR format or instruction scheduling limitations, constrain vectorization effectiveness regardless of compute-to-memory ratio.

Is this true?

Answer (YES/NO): NO